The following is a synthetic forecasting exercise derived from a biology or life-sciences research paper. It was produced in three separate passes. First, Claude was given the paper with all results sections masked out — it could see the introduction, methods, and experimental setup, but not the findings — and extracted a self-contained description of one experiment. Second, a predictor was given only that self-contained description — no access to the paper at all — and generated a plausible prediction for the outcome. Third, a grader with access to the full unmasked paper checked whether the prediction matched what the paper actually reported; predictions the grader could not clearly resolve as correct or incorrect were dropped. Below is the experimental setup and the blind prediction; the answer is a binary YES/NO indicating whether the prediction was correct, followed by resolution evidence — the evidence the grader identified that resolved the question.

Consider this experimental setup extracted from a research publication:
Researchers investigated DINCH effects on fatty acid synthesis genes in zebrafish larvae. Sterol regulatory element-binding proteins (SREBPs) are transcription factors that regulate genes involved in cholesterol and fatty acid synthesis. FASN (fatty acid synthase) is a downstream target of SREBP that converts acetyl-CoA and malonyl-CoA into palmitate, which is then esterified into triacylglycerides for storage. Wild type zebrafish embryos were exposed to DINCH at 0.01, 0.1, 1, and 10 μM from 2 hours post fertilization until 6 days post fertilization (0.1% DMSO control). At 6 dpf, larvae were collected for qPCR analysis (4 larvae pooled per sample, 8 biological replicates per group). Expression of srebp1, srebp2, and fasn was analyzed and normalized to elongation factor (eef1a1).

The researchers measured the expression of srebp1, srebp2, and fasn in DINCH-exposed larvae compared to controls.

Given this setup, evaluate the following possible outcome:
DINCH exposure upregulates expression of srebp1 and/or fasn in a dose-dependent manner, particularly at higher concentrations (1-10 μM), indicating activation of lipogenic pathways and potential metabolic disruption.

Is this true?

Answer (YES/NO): YES